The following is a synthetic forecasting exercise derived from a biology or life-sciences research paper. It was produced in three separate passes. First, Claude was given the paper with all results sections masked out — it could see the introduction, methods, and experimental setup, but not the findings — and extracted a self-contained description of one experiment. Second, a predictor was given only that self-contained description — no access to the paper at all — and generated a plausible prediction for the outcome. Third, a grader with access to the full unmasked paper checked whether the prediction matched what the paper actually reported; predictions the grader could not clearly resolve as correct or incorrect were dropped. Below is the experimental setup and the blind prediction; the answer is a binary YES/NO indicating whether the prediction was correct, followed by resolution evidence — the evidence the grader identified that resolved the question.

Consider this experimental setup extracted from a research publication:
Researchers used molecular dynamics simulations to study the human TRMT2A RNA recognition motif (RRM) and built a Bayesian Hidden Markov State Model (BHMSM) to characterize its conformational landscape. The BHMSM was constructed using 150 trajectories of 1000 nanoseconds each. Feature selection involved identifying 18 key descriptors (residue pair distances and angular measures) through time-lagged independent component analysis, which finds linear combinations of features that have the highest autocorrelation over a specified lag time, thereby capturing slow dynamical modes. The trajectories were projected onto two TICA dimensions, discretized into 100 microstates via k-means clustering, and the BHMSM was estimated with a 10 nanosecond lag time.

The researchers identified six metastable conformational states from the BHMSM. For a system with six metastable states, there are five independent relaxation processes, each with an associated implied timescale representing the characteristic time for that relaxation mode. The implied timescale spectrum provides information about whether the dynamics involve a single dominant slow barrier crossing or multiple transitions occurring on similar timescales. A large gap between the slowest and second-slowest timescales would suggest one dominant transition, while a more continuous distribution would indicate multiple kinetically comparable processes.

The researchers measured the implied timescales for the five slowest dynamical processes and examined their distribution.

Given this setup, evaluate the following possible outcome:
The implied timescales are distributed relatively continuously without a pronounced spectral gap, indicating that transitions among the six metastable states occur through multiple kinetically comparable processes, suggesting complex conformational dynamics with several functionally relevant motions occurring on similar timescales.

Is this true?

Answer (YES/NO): NO